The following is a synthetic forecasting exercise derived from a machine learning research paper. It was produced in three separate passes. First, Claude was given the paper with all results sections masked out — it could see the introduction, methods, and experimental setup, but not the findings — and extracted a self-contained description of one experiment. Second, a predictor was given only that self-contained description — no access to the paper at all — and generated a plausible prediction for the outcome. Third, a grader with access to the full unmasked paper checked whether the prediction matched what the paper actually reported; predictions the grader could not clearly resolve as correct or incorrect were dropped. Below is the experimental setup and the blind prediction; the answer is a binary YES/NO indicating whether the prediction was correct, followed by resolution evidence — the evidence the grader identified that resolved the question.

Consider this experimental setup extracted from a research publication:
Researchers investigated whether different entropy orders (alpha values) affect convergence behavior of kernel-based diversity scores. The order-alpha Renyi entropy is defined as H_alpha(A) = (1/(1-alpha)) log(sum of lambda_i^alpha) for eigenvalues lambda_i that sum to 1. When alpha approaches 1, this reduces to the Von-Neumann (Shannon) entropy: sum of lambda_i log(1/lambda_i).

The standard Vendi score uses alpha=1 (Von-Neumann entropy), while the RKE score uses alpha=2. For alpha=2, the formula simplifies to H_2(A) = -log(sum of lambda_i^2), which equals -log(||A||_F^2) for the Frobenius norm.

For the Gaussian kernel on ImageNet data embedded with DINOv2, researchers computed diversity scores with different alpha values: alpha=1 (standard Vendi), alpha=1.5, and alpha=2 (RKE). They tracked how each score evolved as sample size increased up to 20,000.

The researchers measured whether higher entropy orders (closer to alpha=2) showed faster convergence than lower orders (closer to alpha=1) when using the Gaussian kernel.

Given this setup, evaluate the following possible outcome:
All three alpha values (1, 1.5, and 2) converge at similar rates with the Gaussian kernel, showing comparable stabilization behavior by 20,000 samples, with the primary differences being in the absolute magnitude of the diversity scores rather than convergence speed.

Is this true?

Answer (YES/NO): NO